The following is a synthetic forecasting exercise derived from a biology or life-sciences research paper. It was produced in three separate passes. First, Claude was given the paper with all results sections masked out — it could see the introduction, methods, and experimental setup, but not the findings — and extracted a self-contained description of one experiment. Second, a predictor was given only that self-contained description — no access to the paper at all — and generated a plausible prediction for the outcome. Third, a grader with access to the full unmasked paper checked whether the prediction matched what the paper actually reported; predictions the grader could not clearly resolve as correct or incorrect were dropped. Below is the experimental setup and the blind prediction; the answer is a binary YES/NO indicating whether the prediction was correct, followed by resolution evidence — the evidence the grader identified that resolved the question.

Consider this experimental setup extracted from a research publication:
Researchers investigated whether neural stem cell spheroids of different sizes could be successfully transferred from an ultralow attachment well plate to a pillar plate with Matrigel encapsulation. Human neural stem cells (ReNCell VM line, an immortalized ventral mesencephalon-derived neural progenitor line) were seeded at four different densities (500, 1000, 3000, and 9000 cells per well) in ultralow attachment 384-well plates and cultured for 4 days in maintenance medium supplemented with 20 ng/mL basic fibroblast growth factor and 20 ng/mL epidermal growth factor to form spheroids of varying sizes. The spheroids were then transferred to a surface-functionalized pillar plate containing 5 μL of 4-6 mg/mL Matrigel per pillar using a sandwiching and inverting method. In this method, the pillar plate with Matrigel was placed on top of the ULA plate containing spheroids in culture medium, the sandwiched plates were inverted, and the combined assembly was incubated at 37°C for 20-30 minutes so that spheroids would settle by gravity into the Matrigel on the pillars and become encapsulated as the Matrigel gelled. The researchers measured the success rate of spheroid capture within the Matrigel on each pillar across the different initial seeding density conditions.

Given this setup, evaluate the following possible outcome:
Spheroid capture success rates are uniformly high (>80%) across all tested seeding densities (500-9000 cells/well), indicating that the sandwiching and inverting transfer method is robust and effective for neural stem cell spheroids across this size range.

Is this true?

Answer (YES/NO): YES